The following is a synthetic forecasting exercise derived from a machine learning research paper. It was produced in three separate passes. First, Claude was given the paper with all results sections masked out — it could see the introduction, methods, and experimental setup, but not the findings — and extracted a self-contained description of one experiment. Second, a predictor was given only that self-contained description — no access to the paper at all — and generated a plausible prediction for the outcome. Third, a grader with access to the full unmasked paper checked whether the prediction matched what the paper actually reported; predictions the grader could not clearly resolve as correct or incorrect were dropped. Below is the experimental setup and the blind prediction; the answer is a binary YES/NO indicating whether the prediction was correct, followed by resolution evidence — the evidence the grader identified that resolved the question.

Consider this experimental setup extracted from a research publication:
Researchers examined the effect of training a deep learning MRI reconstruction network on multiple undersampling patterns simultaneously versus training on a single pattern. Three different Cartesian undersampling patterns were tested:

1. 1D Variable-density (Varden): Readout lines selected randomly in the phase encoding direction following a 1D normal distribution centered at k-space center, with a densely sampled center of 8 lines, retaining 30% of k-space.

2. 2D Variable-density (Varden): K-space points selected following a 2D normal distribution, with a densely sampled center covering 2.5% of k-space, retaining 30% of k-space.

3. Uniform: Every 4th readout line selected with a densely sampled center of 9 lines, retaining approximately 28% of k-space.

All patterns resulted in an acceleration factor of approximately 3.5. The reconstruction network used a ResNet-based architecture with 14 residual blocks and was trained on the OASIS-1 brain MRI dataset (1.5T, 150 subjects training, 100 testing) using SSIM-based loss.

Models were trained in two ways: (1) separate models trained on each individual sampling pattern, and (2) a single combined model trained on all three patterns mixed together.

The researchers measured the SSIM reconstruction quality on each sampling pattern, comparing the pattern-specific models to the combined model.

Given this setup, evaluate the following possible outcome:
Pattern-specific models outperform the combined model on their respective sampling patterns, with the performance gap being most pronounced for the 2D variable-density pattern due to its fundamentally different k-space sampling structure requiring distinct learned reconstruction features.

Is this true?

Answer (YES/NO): NO